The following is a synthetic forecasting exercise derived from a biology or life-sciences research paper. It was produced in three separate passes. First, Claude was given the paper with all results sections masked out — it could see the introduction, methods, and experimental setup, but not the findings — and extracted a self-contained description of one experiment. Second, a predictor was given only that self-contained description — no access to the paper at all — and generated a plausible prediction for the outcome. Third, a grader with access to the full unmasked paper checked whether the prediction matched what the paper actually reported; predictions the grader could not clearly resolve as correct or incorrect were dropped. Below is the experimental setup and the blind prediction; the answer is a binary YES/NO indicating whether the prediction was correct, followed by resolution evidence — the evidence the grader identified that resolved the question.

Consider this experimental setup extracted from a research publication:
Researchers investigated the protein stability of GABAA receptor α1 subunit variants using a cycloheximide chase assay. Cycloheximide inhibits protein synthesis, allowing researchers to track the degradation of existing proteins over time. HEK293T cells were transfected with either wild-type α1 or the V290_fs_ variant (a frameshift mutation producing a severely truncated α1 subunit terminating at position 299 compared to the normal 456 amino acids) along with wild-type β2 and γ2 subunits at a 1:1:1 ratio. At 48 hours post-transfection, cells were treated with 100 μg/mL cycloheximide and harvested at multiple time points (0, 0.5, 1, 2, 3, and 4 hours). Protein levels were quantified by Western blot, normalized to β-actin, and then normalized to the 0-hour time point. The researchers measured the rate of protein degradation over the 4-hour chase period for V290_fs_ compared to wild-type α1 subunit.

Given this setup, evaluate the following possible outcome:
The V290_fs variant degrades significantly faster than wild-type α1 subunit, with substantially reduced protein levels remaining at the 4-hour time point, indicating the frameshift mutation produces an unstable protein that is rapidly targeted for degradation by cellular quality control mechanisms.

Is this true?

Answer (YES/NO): NO